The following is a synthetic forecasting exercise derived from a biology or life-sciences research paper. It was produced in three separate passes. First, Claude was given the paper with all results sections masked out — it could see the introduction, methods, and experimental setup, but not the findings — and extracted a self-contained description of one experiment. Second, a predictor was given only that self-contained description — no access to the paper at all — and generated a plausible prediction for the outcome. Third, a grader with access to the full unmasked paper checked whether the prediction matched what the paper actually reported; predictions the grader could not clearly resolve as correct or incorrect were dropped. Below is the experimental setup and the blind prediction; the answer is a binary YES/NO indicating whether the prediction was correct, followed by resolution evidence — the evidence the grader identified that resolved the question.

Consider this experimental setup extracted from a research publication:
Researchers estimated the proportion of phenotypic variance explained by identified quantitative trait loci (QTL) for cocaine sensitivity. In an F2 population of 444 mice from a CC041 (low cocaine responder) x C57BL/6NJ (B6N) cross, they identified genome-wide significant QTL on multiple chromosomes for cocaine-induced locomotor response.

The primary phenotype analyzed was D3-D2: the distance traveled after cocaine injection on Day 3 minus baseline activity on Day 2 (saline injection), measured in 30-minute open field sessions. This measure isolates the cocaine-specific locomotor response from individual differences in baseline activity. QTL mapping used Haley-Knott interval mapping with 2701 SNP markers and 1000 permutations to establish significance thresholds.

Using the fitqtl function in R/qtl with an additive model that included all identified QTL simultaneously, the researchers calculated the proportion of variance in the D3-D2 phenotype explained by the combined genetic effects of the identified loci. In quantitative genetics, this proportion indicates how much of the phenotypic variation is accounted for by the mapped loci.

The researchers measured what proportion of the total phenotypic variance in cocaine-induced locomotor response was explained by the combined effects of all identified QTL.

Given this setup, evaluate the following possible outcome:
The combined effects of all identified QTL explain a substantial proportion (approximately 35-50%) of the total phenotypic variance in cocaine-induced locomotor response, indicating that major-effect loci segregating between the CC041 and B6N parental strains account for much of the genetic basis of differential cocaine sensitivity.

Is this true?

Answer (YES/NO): NO